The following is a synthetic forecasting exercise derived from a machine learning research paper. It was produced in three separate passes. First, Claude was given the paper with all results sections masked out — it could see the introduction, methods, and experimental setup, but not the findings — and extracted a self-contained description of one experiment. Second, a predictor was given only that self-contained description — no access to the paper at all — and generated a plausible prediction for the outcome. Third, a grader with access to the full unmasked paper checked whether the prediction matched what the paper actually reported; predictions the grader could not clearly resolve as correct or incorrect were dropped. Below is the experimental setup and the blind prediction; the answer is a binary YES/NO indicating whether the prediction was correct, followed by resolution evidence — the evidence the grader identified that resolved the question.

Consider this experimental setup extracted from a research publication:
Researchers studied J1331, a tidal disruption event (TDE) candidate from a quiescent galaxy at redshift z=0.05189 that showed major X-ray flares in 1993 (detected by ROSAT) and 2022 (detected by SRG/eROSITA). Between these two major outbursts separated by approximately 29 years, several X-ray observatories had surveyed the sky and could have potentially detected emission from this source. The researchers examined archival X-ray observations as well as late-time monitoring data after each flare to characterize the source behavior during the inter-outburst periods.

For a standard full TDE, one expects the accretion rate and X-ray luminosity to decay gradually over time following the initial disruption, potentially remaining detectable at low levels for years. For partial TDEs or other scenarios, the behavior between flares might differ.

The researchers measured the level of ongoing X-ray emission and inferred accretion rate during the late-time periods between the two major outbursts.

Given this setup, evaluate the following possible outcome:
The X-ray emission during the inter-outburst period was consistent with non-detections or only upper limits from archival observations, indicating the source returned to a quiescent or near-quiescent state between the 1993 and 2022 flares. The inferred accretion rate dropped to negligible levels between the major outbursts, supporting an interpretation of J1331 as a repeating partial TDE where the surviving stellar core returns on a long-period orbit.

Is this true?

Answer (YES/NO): YES